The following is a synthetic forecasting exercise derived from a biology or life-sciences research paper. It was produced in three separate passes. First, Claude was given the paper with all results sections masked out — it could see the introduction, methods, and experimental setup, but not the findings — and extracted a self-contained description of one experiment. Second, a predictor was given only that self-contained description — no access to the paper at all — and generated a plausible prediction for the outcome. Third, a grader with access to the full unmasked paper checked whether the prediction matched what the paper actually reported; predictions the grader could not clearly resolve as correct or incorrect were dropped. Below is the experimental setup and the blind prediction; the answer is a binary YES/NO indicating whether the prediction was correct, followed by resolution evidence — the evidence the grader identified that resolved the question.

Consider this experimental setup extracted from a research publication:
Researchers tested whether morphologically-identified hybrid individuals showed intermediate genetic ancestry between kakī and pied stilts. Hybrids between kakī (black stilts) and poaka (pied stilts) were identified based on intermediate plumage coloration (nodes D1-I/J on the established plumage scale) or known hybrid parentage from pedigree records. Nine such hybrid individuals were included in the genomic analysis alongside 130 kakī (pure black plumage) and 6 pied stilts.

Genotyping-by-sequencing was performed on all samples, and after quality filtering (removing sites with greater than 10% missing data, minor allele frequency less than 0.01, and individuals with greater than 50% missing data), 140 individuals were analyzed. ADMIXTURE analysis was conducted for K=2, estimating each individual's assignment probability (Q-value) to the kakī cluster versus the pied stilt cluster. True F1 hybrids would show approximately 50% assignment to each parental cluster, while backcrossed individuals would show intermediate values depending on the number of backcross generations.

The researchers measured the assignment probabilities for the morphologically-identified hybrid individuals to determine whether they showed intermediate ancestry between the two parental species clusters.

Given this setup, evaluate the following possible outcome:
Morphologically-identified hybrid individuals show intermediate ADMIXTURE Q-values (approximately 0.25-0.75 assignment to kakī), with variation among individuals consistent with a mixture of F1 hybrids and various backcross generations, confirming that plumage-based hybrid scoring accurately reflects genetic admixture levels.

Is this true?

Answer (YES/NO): NO